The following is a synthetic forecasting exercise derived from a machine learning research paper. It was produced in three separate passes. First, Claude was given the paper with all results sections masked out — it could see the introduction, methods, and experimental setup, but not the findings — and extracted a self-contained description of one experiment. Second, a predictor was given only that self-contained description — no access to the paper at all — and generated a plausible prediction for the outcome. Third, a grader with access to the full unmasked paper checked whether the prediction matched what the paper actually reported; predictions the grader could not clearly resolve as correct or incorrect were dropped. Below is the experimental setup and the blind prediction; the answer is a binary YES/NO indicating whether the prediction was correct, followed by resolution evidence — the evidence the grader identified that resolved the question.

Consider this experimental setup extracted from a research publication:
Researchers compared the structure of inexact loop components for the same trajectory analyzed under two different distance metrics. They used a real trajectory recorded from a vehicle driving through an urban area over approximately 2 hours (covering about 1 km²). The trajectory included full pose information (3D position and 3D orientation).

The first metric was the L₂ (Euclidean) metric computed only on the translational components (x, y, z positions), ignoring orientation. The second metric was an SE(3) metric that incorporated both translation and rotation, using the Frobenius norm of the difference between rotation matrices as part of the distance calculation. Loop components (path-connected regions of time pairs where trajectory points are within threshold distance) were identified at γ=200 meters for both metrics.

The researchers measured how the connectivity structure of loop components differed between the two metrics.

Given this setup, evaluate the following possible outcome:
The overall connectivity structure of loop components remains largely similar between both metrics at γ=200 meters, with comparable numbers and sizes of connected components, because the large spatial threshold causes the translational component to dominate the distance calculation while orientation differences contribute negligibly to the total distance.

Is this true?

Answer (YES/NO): NO